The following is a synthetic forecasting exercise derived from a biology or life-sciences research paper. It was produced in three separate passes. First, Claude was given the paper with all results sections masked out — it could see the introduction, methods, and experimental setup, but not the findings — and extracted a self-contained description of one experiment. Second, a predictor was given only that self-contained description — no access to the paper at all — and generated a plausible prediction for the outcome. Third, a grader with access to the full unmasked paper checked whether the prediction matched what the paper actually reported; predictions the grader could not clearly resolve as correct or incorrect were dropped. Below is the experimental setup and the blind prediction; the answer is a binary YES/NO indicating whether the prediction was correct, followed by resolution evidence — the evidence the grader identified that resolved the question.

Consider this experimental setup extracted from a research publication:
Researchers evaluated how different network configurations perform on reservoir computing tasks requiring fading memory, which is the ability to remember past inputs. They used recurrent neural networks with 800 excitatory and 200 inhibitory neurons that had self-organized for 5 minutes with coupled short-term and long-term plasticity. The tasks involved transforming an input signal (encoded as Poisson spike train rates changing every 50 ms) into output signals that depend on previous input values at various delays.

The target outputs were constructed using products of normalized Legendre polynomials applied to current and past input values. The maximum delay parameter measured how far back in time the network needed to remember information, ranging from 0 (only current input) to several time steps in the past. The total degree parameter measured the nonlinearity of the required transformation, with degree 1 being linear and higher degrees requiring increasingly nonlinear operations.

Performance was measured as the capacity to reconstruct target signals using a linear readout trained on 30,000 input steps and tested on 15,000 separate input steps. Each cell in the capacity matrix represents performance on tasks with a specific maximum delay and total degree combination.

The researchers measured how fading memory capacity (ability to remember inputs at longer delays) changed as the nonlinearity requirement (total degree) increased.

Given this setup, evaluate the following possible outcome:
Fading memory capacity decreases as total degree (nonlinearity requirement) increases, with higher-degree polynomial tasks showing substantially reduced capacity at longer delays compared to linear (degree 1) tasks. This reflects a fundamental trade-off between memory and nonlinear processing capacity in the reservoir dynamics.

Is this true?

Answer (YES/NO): YES